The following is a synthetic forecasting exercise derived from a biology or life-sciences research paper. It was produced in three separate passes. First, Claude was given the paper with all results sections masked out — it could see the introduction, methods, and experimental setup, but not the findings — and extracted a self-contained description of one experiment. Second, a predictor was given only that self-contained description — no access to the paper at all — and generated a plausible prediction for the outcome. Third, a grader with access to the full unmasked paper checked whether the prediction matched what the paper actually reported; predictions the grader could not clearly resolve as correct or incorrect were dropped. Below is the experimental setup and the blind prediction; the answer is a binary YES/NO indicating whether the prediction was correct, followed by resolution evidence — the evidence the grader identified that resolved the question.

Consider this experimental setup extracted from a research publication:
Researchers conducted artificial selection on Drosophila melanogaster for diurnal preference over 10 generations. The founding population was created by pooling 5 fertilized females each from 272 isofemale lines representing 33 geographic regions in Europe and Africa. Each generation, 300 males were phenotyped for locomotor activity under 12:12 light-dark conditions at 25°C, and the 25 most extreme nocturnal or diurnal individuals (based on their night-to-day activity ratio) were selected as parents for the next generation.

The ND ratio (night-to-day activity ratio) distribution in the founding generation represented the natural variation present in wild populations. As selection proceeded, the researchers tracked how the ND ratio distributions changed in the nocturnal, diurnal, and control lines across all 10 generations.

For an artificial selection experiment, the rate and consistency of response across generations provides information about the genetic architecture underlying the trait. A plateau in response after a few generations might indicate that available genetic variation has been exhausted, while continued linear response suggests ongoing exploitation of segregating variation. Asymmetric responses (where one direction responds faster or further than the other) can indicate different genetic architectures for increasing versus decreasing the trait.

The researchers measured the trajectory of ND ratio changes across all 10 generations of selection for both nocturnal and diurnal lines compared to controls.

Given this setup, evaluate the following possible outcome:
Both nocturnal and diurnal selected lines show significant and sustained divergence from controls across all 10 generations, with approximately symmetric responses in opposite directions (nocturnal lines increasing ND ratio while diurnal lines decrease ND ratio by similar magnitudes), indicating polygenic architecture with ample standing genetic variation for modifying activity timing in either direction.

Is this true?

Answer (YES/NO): NO